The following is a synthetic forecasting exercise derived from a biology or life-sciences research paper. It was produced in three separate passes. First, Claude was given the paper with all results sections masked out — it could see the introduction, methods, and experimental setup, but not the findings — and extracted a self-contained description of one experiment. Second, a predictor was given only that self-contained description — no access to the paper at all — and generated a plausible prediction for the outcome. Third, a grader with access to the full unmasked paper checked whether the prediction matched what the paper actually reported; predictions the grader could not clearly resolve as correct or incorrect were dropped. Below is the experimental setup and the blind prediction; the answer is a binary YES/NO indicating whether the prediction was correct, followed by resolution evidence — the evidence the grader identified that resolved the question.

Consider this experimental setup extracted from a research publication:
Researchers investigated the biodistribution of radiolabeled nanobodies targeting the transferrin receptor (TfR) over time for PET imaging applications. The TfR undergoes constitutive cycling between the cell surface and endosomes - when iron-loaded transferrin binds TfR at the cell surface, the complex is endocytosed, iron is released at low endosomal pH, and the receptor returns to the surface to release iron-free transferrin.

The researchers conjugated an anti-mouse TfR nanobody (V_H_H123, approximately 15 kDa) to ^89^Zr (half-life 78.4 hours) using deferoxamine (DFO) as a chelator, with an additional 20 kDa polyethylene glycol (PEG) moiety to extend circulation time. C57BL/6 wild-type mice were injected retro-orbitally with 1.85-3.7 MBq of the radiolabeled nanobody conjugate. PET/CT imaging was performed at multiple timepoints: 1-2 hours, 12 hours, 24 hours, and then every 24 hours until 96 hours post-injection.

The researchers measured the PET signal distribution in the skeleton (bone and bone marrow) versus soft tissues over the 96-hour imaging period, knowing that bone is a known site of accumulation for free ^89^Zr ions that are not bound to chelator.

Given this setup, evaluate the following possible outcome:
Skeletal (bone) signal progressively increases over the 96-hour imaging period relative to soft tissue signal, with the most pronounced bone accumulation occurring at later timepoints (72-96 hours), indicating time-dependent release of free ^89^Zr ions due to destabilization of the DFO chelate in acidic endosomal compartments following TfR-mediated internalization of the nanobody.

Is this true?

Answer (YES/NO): YES